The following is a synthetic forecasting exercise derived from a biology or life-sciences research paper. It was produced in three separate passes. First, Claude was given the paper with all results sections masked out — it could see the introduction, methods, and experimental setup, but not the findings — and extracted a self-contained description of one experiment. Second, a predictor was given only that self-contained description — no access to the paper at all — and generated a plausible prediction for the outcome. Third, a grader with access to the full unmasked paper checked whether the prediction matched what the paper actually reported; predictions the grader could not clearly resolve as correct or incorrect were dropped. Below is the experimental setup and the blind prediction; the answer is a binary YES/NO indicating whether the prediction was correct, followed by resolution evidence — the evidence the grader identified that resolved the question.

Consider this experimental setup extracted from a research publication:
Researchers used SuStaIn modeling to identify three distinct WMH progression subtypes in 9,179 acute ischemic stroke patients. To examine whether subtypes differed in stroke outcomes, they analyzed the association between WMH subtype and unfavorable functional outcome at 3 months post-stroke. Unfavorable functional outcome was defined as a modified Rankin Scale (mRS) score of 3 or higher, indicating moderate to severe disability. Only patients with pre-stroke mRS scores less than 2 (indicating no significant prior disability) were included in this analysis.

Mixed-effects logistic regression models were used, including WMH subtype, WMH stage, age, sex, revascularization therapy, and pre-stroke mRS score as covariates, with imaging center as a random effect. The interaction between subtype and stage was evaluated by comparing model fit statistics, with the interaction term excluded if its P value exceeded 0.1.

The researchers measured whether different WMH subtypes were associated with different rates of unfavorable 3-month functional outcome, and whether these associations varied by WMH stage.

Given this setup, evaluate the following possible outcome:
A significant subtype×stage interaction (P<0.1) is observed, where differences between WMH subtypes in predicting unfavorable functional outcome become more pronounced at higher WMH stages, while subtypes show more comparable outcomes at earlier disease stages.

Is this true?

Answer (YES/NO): NO